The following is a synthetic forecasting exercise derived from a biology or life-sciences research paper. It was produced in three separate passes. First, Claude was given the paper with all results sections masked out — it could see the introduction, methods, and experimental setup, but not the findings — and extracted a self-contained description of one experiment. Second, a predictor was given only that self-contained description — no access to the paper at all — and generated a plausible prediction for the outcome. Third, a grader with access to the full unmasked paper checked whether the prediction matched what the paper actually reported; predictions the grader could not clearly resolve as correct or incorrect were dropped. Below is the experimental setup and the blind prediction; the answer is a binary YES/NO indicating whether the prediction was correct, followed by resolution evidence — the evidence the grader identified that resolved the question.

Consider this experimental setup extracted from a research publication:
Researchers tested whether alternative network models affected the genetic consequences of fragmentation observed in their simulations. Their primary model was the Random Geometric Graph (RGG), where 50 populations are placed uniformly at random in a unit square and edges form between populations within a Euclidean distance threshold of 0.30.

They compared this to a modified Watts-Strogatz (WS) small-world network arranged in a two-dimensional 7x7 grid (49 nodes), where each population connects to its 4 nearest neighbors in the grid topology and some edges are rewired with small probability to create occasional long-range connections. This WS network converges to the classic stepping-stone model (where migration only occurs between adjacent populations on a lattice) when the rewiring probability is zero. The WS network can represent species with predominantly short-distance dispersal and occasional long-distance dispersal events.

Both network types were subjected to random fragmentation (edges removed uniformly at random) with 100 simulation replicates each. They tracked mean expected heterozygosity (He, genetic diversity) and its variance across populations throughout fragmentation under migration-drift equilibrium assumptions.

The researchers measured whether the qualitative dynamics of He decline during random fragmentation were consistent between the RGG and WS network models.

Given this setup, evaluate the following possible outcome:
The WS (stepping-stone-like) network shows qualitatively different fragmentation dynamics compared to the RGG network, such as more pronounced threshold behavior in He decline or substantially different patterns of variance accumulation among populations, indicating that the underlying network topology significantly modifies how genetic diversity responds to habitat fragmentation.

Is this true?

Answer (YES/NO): NO